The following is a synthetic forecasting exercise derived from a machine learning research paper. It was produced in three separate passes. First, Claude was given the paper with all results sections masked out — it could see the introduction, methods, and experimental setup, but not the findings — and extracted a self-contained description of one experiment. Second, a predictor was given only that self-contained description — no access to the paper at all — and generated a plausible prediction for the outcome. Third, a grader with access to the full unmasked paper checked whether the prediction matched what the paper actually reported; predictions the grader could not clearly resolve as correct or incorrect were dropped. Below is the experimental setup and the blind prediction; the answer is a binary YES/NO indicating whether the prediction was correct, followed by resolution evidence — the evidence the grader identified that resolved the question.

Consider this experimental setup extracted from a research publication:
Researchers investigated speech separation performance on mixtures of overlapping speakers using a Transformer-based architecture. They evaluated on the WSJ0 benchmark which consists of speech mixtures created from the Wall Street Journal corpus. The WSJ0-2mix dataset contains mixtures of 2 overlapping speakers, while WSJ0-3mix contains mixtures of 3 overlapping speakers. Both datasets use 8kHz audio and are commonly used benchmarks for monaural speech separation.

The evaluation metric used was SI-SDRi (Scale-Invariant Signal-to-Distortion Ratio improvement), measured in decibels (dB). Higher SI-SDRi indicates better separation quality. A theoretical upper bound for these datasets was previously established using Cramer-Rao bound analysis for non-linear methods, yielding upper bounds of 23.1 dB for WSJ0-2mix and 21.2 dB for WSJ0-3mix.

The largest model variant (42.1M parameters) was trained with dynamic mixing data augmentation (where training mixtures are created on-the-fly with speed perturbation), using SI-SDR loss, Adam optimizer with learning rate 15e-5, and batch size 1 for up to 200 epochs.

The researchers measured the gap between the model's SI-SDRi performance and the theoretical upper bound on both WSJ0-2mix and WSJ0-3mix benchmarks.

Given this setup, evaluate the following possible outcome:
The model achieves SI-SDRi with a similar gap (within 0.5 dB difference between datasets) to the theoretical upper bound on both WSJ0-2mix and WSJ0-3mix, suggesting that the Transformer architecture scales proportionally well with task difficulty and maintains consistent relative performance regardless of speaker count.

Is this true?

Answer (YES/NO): YES